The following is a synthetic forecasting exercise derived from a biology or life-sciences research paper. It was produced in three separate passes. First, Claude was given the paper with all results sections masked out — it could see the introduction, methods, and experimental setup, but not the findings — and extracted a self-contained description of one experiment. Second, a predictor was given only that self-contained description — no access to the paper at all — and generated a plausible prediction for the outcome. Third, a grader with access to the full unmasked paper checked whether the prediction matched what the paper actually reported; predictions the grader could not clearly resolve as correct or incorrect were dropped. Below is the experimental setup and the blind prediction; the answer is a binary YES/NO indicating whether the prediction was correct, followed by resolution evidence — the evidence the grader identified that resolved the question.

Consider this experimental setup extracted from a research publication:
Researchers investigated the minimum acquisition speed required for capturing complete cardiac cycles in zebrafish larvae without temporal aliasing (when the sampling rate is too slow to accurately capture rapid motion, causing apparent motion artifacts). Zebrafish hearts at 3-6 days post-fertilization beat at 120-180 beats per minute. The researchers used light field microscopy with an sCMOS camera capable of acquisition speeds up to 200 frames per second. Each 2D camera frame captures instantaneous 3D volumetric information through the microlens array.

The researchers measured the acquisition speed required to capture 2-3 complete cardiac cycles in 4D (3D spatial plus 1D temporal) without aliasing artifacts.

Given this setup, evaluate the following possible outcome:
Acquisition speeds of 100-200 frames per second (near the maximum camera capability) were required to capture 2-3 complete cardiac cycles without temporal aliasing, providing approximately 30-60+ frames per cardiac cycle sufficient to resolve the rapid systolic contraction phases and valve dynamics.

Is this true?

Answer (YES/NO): NO